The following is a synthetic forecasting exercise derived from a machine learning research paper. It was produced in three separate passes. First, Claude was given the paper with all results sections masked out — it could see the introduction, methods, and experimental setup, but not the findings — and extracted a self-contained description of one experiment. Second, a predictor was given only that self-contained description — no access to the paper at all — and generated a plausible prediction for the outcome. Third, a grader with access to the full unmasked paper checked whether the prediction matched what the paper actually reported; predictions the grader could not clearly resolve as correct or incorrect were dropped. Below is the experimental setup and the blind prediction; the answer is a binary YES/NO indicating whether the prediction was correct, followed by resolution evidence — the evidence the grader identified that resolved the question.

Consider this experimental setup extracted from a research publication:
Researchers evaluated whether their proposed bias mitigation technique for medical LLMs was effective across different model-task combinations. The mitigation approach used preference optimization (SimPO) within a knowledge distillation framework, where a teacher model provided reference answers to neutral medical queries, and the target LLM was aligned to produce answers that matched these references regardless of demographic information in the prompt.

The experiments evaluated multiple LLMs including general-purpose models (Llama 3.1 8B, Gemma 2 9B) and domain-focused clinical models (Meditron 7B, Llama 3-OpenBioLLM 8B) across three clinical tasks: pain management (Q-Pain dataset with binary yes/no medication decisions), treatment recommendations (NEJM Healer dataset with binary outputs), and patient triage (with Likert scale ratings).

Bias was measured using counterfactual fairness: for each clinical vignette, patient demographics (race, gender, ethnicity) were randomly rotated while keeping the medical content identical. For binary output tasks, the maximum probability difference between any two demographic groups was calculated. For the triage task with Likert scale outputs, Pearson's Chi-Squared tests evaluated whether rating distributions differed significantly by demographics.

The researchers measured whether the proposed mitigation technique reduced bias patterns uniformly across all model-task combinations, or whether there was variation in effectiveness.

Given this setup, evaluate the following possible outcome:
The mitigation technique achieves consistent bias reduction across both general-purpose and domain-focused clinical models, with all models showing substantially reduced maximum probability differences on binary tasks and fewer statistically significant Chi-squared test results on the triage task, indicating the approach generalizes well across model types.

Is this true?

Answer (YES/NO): YES